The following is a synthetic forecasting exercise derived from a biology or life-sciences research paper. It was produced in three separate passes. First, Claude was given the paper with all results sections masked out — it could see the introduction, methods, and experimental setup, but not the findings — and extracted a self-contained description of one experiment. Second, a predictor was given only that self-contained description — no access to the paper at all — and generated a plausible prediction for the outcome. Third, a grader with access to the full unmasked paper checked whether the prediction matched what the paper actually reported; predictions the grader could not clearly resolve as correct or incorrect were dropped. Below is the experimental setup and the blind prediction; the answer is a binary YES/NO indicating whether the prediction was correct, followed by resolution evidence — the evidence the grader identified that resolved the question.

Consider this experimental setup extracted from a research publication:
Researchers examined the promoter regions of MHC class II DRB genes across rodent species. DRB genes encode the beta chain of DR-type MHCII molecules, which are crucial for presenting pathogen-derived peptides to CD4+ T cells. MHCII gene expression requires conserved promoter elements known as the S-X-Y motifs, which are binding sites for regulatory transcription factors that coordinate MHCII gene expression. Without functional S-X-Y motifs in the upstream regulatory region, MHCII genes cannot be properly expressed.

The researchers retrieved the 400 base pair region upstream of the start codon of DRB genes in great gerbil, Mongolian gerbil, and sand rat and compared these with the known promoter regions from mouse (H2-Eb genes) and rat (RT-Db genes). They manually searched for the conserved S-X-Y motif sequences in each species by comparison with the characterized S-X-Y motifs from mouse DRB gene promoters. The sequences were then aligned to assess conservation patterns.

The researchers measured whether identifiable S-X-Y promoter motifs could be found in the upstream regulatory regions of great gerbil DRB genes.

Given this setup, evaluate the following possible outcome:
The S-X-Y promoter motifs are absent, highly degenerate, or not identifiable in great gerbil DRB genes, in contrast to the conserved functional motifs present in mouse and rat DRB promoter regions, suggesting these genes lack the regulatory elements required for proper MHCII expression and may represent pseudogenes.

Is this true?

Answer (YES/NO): NO